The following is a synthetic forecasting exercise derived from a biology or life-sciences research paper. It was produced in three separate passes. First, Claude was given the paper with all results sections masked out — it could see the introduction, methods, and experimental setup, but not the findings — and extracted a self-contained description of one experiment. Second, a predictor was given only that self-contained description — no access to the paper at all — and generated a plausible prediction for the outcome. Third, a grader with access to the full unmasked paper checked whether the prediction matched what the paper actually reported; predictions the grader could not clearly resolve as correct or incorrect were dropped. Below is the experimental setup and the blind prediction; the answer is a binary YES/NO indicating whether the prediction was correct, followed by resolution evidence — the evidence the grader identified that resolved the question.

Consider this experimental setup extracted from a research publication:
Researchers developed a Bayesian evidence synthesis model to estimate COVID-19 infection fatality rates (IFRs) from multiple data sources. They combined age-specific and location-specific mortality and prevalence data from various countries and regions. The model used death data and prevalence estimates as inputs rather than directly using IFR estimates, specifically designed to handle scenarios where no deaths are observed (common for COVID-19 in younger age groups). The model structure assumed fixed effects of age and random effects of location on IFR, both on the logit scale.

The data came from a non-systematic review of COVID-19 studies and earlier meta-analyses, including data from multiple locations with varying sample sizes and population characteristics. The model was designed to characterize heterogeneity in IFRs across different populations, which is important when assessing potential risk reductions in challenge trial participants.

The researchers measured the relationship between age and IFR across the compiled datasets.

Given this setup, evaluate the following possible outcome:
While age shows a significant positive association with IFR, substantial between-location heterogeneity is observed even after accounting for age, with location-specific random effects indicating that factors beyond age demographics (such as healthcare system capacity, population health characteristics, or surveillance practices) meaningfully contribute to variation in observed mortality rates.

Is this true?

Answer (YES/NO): YES